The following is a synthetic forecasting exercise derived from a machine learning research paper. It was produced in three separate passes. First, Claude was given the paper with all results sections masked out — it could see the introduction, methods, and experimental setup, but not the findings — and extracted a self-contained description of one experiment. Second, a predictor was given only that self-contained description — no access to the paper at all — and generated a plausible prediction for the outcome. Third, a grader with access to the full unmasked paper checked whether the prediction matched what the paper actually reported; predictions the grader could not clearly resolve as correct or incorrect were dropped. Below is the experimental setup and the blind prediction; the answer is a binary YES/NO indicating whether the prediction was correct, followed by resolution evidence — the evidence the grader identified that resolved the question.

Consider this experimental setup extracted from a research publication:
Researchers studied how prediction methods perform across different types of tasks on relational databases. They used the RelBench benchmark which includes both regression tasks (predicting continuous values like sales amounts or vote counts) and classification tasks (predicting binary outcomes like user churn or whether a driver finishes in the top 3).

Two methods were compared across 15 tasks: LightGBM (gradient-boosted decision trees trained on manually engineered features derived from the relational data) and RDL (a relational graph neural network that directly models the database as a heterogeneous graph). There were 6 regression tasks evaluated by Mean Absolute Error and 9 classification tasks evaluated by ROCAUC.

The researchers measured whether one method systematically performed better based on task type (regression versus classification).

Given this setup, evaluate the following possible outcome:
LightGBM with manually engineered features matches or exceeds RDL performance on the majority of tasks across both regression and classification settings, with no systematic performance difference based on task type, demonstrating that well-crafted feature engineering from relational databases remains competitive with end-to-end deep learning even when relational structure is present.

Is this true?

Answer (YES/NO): NO